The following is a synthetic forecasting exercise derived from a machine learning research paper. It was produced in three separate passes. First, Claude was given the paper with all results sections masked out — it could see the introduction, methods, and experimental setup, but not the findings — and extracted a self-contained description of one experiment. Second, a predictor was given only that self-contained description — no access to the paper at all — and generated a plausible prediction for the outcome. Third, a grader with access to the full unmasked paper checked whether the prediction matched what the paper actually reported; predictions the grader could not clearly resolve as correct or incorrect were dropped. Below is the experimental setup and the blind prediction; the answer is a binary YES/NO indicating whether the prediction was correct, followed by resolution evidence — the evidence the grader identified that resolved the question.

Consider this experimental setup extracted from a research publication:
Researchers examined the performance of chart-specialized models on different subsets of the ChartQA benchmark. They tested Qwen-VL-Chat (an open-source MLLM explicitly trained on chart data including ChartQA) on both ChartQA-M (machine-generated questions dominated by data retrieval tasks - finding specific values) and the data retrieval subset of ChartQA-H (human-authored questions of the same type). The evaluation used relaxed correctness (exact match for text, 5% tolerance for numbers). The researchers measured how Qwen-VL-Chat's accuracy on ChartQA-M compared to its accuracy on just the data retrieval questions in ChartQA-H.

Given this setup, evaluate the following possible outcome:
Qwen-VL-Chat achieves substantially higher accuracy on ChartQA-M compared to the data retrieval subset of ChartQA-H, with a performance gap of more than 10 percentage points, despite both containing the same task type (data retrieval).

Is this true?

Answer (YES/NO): YES